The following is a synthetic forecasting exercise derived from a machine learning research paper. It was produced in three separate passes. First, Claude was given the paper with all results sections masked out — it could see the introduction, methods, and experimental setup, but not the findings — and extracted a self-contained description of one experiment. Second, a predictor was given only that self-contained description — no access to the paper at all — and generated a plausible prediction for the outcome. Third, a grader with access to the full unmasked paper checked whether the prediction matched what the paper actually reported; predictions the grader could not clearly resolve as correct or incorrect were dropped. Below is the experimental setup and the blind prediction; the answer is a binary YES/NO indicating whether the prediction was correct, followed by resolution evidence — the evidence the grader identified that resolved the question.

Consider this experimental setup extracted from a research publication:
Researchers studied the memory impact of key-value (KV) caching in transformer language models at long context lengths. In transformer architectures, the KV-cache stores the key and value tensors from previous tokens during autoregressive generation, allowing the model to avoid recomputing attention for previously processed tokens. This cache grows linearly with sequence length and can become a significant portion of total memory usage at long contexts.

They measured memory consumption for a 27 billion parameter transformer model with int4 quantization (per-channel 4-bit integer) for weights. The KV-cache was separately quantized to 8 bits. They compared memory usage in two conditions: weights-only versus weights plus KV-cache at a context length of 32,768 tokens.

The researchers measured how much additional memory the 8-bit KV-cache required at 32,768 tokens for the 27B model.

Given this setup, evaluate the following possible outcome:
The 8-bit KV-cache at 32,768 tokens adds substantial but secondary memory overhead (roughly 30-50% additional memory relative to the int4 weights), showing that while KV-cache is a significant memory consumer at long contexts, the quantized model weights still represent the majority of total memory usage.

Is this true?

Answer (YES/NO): NO